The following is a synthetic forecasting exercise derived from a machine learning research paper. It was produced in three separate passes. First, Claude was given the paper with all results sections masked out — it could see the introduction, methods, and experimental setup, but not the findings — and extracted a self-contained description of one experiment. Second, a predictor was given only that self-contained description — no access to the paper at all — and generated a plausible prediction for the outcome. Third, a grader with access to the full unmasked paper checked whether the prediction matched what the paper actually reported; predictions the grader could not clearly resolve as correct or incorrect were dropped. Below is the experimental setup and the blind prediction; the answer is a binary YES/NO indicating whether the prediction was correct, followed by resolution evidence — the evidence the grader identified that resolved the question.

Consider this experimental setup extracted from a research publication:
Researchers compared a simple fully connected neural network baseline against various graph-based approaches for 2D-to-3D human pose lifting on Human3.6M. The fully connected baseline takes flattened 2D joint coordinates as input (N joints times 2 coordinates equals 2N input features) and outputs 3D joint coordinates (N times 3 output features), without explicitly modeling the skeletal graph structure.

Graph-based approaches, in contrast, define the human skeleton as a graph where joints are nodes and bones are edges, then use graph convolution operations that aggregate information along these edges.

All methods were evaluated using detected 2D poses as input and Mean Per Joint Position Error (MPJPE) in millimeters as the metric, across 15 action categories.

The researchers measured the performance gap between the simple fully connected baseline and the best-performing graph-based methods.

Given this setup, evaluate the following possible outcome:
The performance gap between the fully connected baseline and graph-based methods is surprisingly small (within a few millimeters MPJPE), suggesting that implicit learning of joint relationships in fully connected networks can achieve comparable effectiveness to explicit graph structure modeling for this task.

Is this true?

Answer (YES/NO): NO